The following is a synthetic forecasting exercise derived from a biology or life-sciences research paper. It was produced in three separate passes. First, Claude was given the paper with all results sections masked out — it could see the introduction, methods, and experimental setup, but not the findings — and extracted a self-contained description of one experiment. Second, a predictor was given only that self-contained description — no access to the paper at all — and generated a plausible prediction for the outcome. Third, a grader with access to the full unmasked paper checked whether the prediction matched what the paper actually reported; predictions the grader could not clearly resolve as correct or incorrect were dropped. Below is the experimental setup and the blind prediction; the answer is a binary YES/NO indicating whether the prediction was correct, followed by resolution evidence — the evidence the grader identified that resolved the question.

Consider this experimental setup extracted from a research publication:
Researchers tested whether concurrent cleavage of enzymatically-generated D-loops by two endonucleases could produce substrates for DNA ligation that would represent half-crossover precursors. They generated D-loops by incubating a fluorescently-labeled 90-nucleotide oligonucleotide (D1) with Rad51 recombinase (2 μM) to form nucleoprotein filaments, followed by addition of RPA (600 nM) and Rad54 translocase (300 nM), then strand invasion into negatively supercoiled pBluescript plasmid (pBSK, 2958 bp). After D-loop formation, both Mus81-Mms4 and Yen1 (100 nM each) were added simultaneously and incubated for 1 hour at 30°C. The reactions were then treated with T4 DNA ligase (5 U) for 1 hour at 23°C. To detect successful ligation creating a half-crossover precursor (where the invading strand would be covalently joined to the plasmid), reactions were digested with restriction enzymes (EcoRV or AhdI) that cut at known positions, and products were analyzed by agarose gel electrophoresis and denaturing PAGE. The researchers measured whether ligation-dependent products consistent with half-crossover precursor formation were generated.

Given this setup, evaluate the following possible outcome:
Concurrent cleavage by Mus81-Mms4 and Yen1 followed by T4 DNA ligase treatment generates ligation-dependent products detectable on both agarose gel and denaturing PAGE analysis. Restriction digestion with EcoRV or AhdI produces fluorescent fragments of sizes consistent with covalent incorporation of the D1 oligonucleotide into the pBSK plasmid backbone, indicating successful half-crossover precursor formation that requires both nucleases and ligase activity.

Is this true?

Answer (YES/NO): YES